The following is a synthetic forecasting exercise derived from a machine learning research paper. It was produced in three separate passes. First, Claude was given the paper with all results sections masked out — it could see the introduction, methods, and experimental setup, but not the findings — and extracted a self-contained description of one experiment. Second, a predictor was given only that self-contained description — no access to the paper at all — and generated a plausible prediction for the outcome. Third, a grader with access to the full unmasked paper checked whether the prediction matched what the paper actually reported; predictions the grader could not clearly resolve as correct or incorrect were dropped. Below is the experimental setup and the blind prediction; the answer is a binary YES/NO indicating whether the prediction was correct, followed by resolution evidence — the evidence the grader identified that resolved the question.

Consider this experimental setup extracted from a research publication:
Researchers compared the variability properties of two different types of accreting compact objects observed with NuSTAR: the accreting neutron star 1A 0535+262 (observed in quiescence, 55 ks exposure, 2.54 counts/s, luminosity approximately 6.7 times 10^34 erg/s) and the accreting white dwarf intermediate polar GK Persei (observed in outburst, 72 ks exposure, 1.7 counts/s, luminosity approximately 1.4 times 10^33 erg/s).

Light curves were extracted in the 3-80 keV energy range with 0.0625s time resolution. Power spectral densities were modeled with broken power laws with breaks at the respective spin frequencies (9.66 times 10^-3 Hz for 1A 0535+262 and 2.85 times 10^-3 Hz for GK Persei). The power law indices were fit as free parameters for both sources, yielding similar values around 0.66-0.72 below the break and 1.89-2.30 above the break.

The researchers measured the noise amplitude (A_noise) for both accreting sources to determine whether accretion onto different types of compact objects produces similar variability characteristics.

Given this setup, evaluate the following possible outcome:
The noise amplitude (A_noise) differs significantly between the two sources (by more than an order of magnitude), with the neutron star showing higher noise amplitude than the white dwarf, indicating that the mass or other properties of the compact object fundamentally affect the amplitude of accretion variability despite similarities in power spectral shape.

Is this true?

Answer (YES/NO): NO